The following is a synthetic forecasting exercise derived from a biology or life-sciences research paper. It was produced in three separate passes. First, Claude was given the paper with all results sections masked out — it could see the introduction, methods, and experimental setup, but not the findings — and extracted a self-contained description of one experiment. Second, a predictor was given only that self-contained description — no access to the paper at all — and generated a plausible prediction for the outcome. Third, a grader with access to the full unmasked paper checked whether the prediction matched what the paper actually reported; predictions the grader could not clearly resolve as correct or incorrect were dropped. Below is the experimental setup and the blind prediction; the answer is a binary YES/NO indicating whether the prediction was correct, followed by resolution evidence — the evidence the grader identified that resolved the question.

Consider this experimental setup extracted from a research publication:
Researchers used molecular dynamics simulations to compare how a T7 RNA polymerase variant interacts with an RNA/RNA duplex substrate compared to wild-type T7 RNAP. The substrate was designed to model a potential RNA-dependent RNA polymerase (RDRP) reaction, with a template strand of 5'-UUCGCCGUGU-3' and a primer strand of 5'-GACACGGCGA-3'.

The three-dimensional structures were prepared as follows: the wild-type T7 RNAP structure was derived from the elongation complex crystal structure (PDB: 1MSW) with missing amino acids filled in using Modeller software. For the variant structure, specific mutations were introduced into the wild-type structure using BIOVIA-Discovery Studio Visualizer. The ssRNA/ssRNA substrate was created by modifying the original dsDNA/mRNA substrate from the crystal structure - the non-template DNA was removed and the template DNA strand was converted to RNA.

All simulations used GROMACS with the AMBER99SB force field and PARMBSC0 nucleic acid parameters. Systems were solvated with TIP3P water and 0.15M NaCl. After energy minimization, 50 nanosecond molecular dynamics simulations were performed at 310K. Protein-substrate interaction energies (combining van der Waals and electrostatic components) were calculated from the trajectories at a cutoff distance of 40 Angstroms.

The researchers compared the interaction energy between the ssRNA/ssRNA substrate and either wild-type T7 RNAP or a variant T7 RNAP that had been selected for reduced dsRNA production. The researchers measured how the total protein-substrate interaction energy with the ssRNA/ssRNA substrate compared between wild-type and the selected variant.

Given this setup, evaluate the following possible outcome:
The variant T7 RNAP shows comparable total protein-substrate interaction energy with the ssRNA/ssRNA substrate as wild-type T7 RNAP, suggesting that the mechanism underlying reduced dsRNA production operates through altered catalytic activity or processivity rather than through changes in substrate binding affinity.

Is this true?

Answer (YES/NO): NO